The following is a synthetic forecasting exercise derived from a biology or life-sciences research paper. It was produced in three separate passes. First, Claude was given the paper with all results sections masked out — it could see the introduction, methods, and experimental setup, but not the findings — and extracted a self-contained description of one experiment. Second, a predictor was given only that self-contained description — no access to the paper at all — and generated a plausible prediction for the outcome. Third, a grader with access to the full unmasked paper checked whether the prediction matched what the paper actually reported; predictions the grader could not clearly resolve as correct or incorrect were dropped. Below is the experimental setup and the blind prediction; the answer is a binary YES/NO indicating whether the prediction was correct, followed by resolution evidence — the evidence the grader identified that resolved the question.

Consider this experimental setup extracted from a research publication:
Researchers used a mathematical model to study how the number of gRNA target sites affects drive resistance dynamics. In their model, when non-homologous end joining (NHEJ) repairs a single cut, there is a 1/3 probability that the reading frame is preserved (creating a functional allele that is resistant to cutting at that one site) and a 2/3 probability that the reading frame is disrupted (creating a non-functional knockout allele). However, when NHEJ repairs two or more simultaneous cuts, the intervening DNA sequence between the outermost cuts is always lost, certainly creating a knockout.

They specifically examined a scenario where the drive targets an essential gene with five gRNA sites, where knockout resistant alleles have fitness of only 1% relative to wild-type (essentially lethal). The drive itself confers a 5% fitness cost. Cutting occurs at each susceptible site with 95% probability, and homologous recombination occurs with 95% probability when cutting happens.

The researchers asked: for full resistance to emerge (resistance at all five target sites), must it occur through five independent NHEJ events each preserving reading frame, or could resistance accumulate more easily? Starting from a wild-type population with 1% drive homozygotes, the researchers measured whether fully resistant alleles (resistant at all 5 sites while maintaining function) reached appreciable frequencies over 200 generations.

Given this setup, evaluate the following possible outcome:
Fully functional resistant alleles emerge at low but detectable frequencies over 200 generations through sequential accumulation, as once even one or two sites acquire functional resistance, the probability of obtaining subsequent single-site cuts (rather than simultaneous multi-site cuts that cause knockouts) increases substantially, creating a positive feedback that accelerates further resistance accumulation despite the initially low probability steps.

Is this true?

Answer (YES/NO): NO